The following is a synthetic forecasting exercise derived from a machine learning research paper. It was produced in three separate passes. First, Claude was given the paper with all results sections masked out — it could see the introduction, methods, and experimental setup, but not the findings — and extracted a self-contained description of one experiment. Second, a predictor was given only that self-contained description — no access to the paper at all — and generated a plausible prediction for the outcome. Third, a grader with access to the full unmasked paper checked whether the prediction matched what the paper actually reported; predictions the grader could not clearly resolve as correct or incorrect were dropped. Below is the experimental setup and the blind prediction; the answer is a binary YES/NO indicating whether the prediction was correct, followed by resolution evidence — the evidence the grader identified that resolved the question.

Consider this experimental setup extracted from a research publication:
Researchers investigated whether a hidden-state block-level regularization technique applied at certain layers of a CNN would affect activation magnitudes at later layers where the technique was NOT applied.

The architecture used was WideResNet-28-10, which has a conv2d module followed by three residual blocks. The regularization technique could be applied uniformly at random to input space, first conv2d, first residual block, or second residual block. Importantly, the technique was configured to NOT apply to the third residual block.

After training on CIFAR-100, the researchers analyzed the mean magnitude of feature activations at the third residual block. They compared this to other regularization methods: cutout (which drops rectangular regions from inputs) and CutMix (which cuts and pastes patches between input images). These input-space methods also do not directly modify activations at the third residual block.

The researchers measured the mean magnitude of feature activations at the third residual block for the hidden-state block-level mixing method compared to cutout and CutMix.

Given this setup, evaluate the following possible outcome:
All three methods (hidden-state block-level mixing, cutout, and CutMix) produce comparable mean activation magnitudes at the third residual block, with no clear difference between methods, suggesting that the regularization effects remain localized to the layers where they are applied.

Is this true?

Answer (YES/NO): NO